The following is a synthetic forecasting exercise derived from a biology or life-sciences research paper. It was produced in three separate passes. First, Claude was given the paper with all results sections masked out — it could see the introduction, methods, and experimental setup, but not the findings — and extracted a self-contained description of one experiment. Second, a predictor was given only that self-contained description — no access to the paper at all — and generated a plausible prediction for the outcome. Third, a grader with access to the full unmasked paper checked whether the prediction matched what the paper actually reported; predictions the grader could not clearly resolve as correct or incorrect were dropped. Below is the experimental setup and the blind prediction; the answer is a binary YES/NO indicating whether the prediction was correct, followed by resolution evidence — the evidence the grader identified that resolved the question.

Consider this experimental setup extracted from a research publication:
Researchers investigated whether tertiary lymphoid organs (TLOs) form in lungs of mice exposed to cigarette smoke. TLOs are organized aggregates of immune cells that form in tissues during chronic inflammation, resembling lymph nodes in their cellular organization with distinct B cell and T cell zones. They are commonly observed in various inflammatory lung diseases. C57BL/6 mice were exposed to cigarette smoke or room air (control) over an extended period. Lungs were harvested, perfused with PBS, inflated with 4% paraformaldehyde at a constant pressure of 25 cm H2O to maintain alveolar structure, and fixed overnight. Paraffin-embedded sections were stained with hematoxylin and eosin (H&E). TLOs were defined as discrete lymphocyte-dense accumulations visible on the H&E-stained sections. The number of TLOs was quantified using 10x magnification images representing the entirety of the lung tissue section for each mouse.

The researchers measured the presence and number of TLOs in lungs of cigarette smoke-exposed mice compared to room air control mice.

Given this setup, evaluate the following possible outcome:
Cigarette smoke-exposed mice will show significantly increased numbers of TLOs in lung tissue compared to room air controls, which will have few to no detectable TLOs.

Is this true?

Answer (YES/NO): NO